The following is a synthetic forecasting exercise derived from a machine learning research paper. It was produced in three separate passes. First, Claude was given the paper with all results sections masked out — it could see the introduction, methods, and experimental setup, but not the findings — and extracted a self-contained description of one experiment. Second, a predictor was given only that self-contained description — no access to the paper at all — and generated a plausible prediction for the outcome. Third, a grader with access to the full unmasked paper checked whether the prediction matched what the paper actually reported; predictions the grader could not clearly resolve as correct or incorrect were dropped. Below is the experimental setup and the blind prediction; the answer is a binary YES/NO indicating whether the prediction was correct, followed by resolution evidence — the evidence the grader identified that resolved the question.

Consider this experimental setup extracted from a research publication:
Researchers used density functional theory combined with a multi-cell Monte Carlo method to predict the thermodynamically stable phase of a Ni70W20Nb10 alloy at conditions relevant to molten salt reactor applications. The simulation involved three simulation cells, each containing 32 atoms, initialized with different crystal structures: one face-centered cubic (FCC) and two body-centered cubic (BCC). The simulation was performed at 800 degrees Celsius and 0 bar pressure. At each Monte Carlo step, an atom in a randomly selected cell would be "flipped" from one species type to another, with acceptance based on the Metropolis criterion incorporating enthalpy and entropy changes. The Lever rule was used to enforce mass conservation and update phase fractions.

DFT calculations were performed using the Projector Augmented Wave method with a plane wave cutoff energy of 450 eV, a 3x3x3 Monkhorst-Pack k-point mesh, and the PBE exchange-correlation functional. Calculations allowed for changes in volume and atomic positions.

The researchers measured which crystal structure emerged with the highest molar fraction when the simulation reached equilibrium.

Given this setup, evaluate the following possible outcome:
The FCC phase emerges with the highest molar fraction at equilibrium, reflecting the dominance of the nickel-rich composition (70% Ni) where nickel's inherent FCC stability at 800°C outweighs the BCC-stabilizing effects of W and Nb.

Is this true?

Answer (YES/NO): NO